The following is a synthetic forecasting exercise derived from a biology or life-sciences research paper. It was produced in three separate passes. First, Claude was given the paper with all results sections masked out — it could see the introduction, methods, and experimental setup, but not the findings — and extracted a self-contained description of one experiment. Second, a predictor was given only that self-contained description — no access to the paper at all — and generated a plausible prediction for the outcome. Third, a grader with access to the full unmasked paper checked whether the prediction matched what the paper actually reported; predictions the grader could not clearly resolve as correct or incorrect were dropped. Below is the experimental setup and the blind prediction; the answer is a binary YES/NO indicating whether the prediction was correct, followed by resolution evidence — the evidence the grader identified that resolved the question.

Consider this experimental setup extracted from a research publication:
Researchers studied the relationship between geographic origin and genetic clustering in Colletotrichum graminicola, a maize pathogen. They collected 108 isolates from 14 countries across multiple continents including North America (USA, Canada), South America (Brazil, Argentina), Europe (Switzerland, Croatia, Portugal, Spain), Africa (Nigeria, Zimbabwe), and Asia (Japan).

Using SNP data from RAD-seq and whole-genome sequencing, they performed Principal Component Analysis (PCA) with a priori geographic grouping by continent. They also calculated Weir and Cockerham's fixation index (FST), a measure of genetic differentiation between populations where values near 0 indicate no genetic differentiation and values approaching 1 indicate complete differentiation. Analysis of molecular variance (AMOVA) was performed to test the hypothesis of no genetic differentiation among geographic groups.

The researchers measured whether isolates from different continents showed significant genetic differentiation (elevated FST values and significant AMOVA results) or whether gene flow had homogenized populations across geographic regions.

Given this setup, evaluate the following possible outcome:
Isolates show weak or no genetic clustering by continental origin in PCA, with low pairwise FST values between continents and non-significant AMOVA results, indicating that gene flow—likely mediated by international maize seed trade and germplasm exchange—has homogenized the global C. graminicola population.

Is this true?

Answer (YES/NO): NO